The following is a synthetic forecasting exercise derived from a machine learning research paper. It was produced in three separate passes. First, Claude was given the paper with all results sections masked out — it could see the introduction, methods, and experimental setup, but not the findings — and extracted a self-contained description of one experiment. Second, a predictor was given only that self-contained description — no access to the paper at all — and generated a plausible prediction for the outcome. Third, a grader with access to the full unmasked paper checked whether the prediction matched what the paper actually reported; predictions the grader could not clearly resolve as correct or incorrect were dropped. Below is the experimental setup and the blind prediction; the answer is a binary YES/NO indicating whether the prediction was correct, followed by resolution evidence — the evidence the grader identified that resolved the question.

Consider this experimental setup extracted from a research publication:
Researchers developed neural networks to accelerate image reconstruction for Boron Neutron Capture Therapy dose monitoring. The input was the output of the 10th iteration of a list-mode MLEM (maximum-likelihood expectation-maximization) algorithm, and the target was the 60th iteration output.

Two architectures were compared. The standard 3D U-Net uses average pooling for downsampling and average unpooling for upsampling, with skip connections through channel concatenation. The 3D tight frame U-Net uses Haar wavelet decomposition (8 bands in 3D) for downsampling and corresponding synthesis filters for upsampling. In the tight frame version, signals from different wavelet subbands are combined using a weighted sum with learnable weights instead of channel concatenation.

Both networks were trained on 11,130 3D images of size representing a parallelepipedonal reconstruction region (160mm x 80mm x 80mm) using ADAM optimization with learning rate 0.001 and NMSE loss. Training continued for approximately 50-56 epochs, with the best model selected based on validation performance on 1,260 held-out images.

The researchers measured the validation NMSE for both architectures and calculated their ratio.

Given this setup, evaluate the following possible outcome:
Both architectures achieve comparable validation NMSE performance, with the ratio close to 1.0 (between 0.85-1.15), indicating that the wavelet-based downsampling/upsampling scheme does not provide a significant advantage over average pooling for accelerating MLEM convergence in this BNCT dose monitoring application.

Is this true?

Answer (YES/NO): NO